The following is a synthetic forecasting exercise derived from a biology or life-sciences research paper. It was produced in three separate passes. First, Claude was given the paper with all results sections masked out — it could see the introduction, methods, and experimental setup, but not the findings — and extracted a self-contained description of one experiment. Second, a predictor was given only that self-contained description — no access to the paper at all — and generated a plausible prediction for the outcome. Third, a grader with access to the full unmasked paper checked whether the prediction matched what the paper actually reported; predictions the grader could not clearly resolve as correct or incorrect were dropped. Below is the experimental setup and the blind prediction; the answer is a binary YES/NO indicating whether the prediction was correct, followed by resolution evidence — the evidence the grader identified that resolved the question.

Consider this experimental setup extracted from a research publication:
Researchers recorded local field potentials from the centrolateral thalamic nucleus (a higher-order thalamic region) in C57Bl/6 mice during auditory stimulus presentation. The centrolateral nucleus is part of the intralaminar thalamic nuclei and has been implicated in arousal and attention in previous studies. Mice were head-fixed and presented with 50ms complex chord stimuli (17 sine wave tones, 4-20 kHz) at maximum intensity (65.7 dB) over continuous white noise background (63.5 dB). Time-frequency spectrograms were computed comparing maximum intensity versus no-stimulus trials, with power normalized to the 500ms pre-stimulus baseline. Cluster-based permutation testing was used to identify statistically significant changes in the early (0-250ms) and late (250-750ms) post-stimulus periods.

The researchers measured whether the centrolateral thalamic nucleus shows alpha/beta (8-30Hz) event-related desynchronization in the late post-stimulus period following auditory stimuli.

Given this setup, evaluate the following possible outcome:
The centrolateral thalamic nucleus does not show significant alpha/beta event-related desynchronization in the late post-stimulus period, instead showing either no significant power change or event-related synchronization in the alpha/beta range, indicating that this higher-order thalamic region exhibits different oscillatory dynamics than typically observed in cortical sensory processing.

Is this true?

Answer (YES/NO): NO